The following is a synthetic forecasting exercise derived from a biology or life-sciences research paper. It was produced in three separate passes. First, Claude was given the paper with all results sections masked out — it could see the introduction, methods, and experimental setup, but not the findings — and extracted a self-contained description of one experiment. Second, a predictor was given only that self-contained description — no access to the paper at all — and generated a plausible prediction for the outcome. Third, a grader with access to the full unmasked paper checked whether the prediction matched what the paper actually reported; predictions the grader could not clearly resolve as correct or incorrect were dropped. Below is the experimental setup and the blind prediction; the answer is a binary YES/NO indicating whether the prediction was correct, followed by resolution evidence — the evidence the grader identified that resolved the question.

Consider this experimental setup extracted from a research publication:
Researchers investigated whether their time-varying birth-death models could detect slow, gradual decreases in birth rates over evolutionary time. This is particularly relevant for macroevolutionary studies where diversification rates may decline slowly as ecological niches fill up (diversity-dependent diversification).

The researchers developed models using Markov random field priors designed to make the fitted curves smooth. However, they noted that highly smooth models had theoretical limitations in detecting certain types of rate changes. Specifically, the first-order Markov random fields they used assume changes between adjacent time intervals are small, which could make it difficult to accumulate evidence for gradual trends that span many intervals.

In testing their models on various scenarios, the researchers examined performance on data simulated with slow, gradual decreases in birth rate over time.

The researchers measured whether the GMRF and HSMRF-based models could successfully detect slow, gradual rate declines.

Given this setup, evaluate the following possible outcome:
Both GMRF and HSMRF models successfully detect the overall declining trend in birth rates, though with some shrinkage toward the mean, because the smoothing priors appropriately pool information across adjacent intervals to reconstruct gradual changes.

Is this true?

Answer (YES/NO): NO